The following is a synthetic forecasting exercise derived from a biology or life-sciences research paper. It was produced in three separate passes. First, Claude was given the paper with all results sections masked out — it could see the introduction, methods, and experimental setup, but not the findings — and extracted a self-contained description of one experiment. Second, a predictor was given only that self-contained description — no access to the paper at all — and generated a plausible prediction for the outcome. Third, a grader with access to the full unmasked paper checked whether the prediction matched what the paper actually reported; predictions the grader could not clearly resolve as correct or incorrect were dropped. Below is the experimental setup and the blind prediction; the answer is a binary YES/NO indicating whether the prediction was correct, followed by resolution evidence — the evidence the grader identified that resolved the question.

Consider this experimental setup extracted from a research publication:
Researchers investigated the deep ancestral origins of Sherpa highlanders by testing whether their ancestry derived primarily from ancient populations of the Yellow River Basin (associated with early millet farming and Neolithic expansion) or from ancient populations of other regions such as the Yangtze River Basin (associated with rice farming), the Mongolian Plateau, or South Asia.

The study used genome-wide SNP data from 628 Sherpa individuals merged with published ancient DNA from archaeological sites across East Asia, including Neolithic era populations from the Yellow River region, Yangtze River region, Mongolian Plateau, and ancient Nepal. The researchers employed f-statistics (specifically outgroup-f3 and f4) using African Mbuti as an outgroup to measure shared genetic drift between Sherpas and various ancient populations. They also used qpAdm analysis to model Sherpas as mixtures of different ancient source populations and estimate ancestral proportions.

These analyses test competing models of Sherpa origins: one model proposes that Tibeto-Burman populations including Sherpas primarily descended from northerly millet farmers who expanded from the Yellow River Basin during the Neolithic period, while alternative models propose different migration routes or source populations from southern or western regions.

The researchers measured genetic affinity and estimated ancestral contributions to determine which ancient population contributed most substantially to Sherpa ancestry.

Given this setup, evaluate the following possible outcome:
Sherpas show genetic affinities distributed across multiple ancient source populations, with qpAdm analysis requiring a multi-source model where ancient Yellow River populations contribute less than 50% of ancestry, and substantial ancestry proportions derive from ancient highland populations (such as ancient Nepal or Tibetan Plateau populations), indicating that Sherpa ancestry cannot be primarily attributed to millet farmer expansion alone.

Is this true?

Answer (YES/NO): NO